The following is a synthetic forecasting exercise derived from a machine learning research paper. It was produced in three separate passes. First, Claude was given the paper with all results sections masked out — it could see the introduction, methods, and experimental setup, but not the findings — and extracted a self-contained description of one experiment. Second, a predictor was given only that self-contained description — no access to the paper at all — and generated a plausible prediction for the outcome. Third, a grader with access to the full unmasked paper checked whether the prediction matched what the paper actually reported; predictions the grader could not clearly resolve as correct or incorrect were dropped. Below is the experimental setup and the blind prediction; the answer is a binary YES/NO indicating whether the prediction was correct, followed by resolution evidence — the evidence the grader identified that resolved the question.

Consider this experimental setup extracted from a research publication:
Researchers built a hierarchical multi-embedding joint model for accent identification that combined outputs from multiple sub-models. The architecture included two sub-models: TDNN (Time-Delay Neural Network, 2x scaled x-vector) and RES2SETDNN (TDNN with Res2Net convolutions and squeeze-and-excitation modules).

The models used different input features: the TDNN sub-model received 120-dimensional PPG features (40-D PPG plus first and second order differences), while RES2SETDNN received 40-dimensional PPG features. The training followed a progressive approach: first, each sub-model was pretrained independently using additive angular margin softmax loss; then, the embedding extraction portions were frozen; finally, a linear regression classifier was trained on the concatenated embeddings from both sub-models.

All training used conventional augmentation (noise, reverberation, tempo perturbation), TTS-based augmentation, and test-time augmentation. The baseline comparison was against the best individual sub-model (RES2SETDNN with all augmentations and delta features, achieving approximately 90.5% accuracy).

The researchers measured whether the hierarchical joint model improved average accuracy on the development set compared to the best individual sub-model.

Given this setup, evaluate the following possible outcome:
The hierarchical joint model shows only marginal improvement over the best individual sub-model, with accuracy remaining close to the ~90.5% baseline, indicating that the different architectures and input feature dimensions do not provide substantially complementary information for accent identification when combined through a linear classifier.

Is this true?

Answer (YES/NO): YES